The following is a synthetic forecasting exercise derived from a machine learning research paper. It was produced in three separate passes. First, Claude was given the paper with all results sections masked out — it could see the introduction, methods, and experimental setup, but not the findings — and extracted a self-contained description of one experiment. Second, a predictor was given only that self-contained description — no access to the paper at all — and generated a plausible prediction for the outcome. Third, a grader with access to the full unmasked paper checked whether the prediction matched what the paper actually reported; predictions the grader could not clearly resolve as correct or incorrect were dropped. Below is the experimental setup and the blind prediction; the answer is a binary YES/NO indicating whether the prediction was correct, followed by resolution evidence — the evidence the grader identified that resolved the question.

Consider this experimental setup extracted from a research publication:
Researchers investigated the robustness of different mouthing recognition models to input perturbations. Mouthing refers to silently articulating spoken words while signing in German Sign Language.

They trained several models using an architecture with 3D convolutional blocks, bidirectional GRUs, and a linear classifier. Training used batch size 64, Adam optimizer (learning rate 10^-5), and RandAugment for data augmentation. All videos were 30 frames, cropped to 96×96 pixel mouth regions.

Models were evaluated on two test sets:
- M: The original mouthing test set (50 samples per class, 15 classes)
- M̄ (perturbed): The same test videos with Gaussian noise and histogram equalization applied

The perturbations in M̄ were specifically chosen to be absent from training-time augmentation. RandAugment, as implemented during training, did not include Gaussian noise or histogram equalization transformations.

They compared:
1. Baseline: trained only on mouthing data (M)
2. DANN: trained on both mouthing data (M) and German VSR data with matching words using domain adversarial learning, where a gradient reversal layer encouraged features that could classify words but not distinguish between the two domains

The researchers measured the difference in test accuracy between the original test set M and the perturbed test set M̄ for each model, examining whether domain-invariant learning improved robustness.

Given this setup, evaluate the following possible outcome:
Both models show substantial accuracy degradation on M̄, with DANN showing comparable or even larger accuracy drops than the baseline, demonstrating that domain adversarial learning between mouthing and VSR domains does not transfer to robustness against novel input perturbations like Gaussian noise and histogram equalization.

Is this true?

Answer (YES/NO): NO